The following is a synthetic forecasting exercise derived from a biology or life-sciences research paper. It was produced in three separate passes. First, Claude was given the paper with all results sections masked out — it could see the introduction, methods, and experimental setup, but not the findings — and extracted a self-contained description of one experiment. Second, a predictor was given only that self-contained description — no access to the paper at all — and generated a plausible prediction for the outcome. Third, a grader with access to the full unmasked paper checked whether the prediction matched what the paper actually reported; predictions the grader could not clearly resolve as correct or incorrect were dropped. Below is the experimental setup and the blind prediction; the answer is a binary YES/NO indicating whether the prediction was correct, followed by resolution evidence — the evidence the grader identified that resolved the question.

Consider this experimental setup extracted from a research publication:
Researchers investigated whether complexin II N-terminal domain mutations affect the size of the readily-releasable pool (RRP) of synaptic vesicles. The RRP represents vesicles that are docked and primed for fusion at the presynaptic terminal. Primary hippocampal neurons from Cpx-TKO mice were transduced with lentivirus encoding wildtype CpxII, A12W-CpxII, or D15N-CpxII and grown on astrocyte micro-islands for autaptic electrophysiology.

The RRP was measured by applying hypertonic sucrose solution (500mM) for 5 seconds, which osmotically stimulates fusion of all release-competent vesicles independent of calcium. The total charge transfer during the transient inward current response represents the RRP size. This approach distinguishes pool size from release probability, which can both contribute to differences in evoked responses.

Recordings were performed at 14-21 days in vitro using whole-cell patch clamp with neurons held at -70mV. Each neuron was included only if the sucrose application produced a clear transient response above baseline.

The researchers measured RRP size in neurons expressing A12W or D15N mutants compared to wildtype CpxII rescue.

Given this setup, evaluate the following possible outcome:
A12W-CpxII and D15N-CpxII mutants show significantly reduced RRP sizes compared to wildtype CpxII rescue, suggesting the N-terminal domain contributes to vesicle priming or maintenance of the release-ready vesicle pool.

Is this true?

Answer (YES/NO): NO